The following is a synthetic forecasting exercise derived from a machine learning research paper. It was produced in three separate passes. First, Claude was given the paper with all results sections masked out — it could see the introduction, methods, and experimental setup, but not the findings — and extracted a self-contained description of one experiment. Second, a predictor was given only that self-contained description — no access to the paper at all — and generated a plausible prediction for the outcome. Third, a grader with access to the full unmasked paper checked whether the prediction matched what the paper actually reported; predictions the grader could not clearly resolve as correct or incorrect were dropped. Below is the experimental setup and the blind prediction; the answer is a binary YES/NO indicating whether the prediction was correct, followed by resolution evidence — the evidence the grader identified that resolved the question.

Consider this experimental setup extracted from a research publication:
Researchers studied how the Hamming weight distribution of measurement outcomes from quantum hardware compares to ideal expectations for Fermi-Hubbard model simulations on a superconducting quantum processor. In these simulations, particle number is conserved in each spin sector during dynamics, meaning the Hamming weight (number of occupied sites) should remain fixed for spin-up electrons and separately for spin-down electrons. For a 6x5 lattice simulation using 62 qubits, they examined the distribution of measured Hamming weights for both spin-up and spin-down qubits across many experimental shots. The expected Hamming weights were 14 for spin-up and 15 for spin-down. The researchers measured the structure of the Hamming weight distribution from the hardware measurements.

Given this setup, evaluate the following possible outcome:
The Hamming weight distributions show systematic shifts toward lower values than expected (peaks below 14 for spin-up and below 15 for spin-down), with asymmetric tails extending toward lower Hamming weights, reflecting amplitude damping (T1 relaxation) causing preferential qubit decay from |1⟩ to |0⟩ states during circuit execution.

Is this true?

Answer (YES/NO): NO